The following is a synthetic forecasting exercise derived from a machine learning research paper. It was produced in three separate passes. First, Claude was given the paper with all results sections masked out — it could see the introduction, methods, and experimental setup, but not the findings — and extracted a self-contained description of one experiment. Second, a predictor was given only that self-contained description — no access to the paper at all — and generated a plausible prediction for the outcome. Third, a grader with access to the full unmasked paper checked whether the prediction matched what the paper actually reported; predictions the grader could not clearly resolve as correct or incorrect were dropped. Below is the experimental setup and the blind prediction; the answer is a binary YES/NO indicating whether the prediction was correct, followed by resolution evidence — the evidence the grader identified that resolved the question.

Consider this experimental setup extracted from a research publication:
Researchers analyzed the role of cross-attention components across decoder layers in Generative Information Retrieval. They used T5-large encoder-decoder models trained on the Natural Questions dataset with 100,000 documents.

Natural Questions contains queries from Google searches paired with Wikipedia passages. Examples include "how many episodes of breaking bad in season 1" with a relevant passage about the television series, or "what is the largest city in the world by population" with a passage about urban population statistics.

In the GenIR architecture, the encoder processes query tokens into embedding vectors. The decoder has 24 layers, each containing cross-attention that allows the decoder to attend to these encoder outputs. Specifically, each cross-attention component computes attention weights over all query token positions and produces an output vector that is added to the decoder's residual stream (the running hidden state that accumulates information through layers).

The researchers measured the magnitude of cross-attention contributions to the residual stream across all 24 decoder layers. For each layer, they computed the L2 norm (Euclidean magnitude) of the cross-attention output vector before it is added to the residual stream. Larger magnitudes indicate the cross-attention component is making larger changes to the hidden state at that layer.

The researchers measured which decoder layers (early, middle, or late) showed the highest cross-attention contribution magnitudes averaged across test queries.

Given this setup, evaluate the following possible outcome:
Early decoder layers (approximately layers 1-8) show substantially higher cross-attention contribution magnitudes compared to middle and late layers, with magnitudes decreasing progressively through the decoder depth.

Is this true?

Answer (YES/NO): NO